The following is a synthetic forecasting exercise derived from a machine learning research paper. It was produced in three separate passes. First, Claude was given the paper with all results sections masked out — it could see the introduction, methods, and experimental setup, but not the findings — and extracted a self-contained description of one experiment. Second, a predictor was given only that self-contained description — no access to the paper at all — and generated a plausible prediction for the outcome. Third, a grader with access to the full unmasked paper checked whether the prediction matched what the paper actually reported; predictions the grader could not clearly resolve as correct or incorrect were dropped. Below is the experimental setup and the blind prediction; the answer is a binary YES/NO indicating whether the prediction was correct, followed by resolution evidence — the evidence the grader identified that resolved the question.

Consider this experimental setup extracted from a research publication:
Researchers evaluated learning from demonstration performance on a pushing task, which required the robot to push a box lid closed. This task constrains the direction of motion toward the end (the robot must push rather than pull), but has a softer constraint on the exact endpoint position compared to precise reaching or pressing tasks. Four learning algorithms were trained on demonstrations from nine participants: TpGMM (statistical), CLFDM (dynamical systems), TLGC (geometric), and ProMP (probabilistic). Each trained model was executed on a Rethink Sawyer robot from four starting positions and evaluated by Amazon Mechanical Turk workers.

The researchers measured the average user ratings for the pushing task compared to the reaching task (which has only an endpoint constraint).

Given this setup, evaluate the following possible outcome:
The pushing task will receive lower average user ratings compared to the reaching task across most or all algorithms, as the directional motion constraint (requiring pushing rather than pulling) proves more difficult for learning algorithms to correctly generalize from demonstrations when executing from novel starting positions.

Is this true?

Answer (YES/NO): NO